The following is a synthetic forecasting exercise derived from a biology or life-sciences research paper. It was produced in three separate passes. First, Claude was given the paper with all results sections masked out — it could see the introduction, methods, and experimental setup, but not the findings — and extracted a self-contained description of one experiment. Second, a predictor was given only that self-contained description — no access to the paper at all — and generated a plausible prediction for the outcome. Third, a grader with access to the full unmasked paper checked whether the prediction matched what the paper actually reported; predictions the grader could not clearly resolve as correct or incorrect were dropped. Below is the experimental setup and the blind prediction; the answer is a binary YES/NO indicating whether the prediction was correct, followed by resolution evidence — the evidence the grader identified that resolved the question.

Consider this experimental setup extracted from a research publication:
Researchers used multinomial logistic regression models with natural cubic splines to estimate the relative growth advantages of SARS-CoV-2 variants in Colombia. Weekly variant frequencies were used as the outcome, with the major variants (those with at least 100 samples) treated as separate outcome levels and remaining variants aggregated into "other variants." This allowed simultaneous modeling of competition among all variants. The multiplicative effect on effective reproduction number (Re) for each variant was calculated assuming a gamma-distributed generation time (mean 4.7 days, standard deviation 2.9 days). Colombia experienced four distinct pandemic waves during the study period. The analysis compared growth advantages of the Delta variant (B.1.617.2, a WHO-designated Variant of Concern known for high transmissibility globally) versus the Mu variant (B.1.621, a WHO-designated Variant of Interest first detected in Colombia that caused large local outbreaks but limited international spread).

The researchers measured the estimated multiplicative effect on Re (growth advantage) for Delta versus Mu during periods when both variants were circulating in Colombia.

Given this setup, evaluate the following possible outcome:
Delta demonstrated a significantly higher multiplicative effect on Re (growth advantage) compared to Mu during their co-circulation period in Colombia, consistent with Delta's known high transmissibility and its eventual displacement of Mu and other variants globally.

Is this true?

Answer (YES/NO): NO